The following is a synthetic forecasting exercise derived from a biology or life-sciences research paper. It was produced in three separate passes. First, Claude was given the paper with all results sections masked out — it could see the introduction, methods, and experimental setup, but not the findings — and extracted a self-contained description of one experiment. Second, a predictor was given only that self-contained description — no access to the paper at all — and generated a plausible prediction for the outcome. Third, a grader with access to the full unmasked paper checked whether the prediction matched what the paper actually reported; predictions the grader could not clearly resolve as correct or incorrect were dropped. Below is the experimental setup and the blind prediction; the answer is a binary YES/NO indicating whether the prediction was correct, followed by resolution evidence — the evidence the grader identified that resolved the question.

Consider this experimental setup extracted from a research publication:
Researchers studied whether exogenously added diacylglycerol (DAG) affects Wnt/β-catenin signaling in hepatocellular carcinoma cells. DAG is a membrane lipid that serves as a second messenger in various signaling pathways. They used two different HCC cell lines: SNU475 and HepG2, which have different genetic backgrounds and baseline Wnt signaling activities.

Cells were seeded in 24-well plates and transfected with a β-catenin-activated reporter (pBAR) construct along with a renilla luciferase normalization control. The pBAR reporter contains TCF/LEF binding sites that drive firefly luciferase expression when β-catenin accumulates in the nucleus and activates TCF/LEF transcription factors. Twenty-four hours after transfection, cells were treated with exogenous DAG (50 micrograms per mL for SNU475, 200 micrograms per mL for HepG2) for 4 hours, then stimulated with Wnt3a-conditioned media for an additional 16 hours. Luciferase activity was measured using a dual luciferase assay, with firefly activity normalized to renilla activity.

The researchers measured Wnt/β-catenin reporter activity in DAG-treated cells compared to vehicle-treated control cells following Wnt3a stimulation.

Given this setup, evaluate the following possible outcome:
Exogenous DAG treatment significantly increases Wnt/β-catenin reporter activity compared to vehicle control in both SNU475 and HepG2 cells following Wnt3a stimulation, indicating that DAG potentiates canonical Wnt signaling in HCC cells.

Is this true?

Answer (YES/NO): YES